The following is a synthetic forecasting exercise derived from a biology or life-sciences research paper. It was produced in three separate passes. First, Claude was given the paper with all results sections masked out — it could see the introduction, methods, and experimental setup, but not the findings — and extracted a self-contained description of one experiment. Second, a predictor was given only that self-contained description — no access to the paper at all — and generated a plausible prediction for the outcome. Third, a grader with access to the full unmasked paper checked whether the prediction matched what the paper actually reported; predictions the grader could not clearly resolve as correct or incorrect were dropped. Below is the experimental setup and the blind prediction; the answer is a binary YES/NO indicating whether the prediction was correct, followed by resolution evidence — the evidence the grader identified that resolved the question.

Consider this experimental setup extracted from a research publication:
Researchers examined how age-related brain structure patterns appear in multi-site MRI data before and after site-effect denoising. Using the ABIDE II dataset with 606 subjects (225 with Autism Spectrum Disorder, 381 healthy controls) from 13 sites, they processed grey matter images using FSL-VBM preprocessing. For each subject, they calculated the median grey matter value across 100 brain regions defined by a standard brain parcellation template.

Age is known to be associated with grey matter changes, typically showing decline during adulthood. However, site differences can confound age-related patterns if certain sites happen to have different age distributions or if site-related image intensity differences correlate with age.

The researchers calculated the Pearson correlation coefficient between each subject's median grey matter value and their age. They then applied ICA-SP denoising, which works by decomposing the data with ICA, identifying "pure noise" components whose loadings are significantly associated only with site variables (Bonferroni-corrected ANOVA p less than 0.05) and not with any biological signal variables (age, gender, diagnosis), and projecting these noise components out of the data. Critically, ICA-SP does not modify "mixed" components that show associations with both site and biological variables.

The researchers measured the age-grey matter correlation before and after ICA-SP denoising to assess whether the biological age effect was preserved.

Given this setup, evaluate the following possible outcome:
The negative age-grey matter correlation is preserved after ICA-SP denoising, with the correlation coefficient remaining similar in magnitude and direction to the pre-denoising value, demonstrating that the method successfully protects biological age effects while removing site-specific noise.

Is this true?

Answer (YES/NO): NO